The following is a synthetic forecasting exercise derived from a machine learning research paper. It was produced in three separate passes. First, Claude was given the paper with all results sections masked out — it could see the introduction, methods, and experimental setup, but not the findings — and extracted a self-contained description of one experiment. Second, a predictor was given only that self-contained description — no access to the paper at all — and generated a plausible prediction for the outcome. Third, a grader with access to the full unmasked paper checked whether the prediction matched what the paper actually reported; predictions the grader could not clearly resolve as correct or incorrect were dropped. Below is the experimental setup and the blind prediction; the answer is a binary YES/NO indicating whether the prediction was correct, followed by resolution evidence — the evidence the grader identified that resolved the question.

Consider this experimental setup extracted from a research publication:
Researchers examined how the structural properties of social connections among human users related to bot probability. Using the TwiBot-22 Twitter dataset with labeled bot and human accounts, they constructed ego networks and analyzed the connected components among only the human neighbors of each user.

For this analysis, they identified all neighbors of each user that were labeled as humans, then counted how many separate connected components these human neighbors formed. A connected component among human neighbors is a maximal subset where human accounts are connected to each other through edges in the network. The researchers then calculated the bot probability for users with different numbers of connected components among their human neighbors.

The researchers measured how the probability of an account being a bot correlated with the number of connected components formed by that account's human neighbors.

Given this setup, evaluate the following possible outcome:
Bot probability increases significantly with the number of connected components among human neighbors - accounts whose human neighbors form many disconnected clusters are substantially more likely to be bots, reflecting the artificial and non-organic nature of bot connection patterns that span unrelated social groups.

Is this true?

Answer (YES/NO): NO